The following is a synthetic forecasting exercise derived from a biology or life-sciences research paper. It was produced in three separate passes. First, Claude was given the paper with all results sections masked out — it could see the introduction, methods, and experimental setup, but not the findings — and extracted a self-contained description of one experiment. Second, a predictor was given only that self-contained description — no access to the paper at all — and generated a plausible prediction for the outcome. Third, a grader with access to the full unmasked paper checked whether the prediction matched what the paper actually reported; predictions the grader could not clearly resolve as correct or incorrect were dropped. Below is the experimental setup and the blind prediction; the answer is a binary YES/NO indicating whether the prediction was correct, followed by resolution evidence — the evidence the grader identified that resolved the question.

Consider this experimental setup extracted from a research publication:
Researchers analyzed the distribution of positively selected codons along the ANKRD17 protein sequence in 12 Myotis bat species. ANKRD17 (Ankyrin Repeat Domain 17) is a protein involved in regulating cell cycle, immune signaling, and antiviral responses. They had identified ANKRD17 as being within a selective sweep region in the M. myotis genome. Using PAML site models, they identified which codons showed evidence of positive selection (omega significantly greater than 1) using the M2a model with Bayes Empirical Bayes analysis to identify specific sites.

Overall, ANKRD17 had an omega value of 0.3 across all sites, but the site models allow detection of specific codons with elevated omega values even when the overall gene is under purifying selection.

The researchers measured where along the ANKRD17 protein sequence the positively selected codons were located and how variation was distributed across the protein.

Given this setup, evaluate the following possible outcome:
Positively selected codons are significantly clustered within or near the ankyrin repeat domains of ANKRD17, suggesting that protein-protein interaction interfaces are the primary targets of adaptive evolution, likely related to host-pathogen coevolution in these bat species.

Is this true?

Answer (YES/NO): NO